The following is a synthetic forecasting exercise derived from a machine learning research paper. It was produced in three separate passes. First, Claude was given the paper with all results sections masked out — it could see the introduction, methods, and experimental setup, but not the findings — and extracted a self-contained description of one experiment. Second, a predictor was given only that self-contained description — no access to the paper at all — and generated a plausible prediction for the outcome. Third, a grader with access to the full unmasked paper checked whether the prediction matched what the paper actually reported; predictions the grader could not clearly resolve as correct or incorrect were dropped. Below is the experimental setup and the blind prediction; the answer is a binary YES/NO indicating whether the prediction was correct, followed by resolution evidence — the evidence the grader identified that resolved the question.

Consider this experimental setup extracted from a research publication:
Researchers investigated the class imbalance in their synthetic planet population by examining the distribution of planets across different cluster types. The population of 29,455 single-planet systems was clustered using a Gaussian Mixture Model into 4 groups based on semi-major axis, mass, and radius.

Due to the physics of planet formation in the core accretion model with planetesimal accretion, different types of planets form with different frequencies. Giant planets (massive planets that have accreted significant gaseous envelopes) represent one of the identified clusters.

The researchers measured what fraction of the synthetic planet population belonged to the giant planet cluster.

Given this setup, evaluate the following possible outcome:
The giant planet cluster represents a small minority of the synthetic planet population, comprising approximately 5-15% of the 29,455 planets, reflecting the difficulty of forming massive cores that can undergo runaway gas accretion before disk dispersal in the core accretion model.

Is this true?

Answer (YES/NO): YES